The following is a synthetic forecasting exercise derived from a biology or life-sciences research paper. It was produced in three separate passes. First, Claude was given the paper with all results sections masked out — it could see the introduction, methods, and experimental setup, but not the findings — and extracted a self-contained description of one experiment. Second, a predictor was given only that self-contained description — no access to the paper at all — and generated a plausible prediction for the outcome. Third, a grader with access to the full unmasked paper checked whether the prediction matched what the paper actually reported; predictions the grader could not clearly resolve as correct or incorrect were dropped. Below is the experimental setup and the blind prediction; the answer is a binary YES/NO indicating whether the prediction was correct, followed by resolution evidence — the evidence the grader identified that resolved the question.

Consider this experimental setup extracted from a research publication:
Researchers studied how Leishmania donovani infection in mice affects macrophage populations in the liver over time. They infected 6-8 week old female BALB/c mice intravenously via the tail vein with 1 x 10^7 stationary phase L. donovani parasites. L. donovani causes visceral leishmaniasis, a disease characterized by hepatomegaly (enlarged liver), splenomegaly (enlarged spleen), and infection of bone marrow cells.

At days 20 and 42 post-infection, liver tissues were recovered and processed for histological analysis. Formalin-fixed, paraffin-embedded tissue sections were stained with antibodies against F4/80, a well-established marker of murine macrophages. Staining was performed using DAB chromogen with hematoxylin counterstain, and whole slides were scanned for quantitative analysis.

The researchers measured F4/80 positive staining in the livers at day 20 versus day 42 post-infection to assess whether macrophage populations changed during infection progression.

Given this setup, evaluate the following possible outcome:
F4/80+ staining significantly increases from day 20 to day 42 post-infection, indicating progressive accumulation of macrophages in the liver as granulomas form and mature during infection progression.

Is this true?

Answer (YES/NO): NO